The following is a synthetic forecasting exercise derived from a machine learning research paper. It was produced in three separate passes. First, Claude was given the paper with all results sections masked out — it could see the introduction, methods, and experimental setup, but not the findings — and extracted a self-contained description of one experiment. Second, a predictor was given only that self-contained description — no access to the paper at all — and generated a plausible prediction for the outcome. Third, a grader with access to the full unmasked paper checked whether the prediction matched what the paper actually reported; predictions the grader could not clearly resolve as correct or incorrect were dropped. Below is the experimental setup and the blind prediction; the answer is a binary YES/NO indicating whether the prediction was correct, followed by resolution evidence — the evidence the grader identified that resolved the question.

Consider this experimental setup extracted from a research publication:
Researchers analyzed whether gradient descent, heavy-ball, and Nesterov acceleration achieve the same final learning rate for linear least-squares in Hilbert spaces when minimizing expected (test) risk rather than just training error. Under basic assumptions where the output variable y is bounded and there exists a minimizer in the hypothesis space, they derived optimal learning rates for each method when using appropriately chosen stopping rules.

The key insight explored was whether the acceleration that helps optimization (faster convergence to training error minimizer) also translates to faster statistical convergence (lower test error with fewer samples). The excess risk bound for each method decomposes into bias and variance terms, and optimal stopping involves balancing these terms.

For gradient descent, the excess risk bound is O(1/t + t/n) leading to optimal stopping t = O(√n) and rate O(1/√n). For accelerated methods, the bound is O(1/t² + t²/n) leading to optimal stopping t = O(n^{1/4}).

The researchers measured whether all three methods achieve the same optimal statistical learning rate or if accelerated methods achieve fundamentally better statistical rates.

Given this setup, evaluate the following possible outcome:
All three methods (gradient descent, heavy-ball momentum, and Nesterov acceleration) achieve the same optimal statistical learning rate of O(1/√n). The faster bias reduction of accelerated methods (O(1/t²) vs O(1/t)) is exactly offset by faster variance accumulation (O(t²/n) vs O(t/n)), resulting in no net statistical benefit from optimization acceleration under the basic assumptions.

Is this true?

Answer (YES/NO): YES